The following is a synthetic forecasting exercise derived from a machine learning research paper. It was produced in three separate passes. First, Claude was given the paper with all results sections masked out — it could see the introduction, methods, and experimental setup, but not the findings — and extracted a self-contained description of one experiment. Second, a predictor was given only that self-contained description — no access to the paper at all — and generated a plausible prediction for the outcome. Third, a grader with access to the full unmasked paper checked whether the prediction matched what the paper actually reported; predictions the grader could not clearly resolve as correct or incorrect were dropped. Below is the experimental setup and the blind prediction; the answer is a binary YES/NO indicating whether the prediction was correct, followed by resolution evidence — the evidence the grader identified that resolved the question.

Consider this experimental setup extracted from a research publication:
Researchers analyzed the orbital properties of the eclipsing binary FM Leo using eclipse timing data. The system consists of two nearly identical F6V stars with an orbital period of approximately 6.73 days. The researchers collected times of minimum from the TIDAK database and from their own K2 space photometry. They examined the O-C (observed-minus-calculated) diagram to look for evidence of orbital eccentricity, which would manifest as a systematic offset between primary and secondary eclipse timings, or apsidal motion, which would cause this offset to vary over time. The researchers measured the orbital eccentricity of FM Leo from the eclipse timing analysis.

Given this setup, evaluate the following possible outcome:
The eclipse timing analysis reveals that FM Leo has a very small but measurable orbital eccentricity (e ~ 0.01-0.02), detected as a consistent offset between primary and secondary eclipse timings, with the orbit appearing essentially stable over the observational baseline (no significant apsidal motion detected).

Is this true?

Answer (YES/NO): NO